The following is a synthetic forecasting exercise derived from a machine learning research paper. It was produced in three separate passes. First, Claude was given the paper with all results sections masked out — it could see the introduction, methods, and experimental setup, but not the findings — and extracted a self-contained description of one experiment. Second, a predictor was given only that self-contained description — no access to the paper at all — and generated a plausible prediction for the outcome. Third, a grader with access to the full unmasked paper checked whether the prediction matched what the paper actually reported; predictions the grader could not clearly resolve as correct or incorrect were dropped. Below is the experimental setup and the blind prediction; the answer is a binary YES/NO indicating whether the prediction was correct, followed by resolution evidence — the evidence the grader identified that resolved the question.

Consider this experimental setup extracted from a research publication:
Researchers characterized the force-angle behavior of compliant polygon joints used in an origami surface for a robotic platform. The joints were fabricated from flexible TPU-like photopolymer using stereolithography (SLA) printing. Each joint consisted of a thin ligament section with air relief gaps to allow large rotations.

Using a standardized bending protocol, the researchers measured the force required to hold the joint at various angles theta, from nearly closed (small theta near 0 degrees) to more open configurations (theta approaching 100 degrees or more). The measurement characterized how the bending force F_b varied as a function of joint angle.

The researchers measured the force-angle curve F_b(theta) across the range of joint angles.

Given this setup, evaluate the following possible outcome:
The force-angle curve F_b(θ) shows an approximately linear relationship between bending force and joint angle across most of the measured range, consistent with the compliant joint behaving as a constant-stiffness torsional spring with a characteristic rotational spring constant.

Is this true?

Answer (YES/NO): YES